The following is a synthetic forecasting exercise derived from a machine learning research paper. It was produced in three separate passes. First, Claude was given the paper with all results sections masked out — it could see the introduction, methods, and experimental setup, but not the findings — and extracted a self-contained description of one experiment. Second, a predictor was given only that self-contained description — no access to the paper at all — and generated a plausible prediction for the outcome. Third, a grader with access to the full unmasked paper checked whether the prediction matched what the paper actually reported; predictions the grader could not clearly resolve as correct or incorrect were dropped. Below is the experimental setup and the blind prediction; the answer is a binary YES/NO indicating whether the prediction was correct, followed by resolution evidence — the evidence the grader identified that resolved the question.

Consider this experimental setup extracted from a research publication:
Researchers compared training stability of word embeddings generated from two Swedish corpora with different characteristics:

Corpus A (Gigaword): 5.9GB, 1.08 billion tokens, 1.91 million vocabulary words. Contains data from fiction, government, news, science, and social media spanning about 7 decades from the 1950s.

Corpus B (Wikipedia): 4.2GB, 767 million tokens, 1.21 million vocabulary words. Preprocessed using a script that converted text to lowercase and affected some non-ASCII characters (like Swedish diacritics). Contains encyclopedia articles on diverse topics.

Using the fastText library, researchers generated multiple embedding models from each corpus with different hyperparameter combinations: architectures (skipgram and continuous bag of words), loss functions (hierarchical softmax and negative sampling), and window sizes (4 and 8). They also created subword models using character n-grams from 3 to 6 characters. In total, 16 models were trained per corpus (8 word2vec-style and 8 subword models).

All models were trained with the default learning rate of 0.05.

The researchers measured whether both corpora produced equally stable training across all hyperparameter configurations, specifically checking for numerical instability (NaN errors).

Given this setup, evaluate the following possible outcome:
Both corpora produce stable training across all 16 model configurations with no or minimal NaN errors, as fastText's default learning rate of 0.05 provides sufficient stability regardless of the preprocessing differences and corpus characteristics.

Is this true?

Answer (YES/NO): NO